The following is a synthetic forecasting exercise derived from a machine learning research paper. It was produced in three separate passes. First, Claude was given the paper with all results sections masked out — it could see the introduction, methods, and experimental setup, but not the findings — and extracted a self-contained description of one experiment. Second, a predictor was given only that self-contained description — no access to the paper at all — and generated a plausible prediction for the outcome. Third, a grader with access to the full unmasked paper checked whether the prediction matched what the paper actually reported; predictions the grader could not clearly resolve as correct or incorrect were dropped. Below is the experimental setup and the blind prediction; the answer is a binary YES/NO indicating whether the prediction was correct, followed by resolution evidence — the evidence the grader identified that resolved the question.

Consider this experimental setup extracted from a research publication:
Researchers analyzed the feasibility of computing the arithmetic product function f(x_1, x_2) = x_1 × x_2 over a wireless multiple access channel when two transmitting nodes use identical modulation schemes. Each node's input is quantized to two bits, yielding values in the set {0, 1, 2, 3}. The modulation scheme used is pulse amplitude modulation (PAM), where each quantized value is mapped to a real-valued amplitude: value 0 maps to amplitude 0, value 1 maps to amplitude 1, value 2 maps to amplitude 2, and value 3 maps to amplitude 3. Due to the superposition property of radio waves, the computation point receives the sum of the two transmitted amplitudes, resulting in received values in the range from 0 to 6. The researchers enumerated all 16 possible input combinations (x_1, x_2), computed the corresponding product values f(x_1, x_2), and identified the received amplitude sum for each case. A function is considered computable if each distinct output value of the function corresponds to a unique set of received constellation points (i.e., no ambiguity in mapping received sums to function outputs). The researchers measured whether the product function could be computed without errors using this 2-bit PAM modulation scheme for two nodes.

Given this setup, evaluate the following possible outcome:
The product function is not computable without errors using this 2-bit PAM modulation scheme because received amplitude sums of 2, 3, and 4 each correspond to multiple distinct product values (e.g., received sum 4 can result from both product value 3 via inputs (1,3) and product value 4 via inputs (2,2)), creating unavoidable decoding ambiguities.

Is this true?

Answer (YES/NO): YES